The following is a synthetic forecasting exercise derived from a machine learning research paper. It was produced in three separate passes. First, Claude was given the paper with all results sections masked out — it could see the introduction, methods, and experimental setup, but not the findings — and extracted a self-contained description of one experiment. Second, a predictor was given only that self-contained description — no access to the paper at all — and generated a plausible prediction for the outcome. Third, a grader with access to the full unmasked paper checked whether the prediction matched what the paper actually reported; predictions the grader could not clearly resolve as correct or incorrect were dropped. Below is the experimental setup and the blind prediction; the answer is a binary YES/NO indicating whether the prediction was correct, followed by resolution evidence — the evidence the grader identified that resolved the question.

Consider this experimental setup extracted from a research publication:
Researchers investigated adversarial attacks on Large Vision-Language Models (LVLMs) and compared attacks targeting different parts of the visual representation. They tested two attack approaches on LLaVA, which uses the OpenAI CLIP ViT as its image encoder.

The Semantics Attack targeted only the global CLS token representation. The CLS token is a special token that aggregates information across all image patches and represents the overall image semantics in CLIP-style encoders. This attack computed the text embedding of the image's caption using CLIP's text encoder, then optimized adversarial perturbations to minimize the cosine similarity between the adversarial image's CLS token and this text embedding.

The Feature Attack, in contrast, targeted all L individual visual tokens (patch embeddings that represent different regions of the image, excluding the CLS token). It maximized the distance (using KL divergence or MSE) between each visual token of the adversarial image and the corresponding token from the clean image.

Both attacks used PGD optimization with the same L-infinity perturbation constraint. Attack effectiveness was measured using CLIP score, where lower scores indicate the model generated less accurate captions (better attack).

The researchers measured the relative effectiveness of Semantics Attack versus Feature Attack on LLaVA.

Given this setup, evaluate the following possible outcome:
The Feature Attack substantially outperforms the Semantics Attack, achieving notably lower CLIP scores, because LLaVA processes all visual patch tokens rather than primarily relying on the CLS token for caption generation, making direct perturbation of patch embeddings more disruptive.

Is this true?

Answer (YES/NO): NO